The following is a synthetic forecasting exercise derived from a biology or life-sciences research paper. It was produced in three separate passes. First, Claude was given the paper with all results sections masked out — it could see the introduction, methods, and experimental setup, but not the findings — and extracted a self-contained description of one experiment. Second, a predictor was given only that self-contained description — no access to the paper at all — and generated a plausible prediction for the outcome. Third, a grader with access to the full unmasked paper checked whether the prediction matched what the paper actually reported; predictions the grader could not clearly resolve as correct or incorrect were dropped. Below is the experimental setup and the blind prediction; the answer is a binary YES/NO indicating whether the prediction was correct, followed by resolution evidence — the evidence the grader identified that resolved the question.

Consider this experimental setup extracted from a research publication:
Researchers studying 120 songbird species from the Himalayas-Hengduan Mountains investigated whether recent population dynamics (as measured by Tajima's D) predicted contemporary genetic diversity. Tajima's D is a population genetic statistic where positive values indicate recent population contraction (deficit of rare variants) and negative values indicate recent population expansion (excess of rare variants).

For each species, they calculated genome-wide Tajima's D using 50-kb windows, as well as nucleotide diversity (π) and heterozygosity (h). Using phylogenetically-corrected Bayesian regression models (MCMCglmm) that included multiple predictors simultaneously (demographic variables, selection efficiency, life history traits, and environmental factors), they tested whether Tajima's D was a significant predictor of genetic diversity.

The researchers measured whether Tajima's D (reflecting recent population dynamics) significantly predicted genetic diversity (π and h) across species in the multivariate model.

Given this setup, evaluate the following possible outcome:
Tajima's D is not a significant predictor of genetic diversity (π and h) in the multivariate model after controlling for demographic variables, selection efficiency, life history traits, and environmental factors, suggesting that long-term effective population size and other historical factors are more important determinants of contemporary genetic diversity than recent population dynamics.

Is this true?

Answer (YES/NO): YES